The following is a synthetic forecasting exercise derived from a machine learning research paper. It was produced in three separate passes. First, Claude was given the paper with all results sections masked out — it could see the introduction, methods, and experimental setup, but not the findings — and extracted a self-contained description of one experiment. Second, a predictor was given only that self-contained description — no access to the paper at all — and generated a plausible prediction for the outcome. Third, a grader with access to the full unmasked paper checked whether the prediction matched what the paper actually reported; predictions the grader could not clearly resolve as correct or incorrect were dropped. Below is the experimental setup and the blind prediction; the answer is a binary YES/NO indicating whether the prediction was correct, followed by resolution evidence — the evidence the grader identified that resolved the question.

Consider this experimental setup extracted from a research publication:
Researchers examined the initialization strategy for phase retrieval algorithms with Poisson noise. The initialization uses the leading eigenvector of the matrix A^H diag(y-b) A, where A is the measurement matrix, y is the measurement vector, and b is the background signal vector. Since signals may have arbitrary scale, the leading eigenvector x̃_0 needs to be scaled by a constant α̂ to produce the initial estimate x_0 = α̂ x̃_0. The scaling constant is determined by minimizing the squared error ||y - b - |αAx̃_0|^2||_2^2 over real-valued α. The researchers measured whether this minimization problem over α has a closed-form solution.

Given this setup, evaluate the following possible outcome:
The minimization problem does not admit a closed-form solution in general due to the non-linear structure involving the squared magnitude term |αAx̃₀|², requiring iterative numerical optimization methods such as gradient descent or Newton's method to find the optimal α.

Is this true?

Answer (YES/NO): NO